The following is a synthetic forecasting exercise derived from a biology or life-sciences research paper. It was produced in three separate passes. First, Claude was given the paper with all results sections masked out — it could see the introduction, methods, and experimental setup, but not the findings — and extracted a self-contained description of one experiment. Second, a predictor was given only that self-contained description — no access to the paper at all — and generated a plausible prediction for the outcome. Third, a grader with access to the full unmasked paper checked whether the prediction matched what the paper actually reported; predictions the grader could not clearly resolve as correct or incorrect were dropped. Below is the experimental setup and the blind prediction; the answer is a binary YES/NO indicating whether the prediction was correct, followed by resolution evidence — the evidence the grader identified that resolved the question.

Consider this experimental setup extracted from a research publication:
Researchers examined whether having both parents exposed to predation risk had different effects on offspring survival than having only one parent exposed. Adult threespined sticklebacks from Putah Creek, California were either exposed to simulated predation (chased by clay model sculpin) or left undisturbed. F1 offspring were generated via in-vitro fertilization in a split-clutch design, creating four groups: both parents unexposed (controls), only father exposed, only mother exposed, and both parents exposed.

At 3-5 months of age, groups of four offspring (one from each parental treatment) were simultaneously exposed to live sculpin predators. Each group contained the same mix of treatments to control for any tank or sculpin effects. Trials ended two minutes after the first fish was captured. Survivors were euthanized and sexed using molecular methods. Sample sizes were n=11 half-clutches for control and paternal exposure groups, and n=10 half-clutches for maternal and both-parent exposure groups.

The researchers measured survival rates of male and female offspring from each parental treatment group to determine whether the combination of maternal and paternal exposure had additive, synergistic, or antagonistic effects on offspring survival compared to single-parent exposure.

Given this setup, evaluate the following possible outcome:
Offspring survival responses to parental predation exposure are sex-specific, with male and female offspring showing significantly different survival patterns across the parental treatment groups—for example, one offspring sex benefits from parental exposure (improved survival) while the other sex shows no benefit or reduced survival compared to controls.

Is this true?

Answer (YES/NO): NO